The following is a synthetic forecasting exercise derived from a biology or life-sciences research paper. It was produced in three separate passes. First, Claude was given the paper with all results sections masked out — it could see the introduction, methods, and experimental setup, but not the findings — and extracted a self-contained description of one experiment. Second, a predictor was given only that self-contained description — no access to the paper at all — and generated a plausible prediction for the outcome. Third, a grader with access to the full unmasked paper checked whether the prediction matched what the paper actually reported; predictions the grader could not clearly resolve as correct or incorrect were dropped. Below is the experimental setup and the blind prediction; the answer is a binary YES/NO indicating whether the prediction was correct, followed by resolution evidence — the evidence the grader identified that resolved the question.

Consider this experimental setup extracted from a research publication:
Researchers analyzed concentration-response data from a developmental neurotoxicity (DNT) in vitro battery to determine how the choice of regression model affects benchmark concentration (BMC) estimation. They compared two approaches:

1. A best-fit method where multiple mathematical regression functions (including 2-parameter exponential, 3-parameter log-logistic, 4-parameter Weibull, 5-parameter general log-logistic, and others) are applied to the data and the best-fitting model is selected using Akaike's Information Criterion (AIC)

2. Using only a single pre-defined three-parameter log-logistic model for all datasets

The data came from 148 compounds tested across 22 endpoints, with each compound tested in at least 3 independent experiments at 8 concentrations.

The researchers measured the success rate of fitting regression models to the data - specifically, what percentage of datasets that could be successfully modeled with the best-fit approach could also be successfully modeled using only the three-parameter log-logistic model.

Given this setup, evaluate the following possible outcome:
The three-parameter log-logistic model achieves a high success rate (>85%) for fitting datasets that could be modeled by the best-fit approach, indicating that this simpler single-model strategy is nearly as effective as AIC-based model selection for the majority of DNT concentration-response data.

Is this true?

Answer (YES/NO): NO